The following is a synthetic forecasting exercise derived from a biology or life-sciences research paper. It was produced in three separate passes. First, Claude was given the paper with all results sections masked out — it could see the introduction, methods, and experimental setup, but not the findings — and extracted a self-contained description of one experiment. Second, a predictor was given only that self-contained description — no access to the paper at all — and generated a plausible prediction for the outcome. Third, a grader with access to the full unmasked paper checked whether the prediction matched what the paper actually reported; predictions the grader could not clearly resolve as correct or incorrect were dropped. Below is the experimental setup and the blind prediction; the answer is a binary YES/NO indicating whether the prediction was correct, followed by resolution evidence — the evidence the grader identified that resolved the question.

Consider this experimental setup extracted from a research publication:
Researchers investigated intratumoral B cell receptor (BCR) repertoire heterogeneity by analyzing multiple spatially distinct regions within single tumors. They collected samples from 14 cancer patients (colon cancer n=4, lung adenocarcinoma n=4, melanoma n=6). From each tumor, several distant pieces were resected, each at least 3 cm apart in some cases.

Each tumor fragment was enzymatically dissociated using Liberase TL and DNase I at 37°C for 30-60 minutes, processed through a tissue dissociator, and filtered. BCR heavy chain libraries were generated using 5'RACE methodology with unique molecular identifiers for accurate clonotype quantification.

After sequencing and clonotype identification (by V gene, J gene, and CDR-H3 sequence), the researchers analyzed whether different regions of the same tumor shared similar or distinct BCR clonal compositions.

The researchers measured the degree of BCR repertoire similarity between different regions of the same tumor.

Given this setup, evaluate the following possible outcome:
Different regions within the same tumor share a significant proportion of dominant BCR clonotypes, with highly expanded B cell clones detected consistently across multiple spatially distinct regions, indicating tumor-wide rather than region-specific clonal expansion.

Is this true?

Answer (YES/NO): NO